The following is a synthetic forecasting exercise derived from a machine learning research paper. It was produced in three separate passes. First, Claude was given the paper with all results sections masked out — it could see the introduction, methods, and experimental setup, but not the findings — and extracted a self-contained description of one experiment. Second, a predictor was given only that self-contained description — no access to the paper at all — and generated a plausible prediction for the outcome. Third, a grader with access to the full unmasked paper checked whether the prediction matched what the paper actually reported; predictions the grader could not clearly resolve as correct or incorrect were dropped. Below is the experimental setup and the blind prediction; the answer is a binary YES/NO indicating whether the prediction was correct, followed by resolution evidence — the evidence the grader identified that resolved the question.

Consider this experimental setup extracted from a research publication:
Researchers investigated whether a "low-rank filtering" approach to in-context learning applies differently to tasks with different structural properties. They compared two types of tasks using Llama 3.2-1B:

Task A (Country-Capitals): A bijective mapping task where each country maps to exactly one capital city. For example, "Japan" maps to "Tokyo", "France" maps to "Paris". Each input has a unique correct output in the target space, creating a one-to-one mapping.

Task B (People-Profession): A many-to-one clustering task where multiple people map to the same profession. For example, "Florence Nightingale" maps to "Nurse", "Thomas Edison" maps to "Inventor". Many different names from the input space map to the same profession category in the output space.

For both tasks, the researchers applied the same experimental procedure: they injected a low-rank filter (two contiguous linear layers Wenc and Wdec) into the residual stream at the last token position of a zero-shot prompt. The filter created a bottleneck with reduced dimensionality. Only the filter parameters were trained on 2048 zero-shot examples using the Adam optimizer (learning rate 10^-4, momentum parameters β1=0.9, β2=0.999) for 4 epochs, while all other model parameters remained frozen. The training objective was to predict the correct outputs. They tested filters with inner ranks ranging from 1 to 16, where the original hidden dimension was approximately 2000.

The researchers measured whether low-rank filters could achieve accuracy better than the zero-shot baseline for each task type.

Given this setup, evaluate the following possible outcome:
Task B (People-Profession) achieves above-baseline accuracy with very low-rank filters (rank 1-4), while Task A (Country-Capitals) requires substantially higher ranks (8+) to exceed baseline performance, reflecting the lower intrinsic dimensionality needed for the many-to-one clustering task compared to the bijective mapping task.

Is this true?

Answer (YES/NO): NO